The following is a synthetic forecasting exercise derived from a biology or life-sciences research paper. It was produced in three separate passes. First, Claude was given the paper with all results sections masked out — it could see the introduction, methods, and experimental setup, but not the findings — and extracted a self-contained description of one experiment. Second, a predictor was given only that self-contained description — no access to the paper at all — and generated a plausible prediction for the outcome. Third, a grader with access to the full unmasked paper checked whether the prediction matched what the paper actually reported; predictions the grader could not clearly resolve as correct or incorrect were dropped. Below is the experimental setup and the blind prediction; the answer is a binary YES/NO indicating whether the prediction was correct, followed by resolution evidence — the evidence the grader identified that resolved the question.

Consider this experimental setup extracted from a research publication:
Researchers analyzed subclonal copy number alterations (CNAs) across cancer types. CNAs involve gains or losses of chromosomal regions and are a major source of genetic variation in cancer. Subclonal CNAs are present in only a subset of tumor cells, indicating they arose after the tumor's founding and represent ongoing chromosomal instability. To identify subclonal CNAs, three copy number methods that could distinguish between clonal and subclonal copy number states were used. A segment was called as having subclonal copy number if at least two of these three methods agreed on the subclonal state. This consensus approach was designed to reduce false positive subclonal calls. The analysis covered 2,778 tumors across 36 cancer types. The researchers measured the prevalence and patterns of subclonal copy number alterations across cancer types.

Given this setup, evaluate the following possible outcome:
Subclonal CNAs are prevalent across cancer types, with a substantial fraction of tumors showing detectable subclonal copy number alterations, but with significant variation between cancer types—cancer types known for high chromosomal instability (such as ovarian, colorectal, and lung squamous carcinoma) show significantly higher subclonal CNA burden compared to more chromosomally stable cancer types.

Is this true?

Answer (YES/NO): NO